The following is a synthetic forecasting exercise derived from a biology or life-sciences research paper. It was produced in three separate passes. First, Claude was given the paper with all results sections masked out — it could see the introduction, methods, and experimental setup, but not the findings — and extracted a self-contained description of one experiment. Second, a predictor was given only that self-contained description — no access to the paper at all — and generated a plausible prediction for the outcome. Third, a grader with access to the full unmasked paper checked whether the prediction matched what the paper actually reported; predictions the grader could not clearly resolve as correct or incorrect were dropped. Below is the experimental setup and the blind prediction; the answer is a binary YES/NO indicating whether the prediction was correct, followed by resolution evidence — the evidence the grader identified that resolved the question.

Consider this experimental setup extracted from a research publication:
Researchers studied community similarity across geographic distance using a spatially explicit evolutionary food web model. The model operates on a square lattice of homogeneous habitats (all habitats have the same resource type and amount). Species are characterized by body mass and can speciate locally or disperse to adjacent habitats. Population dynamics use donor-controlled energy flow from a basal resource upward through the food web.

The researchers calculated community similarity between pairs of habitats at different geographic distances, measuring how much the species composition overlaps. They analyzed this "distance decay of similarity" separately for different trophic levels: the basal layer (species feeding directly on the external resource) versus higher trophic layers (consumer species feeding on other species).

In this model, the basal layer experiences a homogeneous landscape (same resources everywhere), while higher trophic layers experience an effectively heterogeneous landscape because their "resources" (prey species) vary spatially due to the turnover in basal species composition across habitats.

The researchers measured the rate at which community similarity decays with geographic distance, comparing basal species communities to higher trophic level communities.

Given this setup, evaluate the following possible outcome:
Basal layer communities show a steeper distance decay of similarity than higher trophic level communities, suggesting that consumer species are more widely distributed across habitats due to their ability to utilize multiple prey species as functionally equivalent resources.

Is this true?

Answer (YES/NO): NO